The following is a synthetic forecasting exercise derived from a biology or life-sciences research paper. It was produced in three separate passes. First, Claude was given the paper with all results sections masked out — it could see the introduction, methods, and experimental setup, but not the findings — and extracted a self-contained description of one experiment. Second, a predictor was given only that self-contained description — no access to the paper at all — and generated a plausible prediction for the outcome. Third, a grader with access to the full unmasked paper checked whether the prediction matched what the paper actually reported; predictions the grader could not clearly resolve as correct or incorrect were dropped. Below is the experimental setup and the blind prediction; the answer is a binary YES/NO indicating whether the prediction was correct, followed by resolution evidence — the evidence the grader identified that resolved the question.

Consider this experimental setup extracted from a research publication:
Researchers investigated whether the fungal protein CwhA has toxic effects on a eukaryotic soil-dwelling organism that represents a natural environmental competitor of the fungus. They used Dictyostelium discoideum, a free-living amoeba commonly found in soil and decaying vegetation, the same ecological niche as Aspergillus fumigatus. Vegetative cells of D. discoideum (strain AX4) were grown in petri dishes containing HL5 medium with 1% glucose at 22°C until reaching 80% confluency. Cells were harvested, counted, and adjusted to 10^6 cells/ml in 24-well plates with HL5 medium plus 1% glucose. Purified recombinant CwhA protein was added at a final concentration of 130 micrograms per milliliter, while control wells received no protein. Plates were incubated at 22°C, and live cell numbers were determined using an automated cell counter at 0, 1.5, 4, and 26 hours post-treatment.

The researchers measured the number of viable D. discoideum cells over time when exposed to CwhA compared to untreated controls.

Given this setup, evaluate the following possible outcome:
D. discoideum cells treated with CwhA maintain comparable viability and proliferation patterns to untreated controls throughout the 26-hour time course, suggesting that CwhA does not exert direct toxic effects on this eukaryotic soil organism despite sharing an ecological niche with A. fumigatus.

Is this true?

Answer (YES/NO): YES